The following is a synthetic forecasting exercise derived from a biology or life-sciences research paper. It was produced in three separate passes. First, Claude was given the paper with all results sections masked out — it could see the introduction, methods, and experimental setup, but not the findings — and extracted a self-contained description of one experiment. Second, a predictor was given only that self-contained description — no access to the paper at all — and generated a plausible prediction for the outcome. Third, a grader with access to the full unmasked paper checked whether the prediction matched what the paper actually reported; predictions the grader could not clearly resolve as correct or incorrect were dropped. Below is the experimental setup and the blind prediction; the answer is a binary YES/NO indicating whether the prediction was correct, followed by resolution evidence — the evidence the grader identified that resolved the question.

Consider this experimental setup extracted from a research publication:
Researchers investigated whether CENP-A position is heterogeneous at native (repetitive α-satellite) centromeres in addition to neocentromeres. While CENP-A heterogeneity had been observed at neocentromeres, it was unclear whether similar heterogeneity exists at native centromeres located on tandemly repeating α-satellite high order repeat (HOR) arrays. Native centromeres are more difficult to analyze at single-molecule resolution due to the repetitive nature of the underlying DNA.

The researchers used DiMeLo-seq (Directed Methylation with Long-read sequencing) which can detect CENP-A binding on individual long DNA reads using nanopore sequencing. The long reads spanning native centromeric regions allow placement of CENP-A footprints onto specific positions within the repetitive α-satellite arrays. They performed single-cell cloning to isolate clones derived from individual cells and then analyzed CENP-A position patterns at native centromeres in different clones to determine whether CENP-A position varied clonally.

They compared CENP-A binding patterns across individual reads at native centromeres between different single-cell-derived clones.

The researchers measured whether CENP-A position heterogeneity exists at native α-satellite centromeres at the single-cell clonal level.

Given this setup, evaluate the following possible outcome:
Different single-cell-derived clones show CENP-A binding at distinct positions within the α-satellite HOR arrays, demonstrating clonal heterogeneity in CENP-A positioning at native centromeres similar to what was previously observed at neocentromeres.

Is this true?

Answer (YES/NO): NO